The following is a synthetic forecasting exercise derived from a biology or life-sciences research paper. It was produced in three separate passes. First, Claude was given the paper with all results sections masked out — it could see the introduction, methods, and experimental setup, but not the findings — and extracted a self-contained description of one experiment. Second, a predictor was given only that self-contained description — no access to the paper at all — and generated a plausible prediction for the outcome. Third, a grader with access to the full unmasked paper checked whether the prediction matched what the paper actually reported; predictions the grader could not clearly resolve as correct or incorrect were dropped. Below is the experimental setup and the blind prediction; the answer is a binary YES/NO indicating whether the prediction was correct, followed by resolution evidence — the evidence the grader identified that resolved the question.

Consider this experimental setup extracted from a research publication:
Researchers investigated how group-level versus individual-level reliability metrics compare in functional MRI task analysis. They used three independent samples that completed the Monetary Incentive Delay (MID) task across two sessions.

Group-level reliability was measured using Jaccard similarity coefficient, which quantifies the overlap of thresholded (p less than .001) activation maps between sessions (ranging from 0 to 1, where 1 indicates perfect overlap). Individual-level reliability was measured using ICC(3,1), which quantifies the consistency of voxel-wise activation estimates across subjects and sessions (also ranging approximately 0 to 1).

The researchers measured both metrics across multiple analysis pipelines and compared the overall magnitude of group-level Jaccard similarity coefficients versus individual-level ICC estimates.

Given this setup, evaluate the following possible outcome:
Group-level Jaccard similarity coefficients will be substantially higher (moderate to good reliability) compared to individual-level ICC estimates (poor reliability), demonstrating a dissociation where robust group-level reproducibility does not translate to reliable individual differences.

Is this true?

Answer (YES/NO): YES